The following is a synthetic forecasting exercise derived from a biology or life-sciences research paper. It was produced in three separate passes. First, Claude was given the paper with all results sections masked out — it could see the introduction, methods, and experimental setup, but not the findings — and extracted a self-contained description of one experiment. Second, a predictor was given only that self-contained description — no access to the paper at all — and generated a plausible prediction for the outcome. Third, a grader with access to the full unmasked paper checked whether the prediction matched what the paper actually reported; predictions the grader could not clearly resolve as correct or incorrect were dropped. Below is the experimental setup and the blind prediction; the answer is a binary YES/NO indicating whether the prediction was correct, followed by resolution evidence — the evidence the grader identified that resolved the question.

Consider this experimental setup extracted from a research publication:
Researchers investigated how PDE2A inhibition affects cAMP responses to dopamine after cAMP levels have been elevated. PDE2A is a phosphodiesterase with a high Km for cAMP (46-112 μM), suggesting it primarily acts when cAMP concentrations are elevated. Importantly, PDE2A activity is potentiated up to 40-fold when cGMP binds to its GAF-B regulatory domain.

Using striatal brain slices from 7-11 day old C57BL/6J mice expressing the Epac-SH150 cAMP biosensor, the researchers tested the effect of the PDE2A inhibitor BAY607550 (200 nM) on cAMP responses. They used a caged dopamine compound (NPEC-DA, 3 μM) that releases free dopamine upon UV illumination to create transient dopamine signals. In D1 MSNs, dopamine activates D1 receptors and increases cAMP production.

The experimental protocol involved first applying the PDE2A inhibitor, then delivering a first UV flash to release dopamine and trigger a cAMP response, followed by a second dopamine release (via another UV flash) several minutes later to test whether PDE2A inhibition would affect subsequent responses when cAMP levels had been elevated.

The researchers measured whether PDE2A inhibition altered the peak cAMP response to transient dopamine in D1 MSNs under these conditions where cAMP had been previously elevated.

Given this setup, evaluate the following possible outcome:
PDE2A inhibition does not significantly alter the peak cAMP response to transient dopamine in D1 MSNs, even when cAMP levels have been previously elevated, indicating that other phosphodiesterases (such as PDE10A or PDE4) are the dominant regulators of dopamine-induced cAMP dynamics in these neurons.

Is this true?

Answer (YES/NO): NO